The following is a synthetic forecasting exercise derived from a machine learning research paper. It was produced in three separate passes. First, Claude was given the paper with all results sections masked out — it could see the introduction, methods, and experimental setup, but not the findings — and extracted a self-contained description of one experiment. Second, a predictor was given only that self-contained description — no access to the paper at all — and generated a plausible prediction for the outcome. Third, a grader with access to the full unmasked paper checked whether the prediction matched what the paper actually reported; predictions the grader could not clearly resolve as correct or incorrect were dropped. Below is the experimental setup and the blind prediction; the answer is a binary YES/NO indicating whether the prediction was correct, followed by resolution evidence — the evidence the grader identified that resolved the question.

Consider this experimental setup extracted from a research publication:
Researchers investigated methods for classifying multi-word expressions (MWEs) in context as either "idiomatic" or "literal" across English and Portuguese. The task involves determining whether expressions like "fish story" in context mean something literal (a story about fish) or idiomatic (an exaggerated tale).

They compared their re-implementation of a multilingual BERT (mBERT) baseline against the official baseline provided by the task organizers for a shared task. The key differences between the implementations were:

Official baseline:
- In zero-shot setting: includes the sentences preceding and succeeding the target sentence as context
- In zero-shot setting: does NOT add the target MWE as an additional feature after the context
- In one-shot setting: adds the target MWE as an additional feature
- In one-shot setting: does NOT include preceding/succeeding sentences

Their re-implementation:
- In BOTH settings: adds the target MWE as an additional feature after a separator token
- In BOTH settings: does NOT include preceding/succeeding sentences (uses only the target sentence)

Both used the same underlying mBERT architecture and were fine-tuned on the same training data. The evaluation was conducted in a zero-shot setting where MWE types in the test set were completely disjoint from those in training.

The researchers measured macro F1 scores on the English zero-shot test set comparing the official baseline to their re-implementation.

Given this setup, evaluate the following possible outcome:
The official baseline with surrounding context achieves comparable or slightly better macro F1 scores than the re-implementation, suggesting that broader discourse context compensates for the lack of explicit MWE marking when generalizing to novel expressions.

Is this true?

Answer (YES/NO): NO